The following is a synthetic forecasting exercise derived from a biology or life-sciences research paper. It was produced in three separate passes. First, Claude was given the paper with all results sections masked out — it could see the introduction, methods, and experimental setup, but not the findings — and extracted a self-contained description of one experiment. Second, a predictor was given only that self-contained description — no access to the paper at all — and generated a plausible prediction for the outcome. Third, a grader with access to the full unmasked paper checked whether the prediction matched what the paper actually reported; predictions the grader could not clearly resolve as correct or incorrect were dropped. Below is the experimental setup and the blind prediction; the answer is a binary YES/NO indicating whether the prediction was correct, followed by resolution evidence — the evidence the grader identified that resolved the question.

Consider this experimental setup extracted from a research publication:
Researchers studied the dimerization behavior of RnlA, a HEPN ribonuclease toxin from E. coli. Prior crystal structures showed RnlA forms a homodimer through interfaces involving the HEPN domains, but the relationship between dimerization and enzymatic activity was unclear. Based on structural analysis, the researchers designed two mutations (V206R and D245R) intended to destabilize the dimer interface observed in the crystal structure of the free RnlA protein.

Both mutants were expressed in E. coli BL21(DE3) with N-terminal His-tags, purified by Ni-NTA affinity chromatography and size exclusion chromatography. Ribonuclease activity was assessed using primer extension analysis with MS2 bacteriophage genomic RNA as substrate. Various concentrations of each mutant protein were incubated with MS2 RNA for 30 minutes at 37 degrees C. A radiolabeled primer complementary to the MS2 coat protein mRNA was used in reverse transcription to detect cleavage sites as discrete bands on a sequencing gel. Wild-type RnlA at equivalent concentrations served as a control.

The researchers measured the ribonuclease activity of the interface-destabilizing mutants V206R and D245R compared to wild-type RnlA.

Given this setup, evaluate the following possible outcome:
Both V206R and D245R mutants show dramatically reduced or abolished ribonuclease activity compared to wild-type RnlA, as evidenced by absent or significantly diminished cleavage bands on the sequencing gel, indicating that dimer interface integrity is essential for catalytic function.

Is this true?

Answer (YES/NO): NO